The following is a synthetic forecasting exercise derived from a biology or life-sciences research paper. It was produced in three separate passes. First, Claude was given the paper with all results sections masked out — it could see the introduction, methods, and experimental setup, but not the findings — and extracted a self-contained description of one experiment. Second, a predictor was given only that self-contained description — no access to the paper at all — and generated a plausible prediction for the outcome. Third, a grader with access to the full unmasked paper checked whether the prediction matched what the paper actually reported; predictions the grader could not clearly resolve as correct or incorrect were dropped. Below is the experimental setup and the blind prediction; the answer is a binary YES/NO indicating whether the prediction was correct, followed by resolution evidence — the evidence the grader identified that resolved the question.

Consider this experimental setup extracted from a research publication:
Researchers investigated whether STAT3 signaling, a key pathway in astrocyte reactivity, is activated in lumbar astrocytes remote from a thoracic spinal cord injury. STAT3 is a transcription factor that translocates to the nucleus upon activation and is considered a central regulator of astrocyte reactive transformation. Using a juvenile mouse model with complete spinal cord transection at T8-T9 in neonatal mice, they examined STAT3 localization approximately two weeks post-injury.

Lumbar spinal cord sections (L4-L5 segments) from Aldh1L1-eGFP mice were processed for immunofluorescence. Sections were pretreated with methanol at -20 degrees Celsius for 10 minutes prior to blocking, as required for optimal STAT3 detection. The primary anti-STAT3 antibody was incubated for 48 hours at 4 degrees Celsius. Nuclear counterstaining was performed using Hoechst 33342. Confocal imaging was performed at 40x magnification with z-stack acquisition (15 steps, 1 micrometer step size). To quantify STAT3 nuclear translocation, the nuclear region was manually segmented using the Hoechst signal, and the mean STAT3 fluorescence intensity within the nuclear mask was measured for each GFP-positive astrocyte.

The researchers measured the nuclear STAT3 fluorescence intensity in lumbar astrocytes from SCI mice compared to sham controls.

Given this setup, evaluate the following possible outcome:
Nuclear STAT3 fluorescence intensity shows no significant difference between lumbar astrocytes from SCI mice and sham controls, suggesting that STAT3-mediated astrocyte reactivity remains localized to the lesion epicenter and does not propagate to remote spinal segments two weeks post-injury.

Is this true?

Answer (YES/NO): NO